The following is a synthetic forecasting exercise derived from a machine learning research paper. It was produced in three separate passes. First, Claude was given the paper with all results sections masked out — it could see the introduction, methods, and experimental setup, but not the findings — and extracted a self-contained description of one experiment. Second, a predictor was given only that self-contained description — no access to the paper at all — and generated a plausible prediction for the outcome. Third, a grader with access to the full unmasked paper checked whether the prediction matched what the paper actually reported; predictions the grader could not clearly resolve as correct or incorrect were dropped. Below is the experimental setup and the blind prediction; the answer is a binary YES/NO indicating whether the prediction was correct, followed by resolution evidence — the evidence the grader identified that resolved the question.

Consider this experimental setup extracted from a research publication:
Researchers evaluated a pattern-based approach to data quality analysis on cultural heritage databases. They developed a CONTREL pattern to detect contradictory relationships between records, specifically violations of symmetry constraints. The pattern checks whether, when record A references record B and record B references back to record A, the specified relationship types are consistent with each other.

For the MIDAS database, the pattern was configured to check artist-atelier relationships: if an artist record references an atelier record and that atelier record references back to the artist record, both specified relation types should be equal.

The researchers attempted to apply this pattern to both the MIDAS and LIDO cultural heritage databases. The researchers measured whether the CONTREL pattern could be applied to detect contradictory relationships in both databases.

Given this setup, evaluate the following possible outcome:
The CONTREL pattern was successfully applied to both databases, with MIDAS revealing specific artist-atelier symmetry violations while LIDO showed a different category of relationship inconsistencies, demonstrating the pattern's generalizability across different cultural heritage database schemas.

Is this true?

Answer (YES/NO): NO